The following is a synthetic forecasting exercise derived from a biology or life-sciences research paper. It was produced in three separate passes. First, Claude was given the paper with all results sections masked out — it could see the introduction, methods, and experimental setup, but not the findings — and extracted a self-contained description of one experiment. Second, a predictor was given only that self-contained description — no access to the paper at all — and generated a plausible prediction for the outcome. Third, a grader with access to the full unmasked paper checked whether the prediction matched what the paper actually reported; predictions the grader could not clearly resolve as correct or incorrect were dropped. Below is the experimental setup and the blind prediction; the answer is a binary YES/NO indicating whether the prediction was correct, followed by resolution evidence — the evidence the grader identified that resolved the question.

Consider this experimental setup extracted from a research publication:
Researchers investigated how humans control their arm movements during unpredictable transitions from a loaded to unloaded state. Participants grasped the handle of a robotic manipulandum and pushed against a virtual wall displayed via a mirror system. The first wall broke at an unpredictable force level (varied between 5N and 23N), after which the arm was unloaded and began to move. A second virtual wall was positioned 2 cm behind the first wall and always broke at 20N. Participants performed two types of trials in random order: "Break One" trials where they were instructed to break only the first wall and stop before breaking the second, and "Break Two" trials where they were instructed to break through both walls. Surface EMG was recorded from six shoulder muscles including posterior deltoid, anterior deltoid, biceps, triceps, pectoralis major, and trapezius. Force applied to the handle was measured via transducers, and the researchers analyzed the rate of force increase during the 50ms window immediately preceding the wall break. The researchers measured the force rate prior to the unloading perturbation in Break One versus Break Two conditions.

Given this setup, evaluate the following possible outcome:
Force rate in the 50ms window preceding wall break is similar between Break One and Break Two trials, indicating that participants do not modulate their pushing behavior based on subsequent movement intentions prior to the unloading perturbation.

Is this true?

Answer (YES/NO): NO